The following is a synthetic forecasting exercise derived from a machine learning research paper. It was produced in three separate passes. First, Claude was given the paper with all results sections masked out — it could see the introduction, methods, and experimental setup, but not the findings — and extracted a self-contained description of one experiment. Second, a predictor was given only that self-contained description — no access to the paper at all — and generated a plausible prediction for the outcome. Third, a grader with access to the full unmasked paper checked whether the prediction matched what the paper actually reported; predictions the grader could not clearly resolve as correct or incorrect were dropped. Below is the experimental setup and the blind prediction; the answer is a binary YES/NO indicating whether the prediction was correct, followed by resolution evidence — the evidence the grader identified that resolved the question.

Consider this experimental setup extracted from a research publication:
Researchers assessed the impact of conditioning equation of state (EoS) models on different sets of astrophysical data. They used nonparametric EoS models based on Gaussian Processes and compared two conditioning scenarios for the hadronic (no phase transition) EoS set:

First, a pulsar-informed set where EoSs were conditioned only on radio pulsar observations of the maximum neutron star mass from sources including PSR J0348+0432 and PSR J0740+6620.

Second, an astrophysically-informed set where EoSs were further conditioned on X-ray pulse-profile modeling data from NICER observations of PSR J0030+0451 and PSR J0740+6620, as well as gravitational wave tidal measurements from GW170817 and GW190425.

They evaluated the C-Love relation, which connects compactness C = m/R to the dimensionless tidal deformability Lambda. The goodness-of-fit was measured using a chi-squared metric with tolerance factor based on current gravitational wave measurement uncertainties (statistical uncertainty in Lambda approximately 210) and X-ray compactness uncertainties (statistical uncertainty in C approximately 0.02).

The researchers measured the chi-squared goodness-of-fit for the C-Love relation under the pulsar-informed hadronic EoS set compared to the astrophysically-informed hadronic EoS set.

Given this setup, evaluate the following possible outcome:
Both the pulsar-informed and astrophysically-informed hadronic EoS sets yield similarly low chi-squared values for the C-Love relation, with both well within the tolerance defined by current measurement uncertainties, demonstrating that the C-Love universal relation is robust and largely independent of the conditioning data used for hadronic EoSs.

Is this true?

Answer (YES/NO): NO